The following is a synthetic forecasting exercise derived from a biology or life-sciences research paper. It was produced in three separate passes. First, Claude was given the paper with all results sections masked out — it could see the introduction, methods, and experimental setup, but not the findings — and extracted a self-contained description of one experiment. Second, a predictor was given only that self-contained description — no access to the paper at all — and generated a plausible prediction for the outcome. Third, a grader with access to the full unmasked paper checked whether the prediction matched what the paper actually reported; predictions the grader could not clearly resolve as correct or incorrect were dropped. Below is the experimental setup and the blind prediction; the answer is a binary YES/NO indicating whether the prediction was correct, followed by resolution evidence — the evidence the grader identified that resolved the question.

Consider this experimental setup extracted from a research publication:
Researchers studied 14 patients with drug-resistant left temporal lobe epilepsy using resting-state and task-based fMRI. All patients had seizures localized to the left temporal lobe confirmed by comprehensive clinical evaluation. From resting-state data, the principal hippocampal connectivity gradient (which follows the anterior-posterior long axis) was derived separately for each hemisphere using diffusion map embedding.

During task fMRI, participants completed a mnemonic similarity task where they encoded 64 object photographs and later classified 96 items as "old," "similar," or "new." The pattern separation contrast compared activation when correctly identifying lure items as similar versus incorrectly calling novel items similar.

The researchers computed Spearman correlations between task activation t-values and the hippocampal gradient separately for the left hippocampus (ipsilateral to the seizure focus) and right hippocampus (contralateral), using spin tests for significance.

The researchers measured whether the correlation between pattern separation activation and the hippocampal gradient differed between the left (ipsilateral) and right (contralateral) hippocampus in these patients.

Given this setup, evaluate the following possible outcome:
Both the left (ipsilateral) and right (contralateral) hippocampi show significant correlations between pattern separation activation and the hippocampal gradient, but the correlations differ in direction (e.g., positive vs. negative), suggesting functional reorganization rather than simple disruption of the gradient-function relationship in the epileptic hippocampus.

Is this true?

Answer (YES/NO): NO